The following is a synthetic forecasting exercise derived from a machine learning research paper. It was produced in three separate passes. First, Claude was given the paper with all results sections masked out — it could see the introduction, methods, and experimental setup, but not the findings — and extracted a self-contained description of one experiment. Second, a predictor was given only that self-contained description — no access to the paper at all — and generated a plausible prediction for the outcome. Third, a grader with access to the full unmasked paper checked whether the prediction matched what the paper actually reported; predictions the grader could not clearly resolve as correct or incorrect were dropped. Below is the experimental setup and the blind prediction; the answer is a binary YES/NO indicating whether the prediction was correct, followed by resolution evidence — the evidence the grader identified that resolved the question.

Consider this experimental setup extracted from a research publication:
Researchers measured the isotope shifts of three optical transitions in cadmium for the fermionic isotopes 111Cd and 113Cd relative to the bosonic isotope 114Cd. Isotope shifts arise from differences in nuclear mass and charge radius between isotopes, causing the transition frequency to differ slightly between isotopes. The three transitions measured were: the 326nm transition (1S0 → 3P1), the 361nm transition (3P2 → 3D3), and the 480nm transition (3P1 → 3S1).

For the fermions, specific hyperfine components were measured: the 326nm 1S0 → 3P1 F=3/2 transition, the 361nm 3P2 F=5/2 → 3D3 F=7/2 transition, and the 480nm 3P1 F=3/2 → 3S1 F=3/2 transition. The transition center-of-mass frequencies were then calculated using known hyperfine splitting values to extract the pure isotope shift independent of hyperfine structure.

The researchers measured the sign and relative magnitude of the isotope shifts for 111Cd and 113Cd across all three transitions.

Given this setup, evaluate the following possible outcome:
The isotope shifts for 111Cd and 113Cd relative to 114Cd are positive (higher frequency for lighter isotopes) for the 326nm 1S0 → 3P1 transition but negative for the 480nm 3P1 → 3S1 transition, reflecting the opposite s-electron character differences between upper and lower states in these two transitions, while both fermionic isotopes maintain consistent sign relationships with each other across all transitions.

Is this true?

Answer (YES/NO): YES